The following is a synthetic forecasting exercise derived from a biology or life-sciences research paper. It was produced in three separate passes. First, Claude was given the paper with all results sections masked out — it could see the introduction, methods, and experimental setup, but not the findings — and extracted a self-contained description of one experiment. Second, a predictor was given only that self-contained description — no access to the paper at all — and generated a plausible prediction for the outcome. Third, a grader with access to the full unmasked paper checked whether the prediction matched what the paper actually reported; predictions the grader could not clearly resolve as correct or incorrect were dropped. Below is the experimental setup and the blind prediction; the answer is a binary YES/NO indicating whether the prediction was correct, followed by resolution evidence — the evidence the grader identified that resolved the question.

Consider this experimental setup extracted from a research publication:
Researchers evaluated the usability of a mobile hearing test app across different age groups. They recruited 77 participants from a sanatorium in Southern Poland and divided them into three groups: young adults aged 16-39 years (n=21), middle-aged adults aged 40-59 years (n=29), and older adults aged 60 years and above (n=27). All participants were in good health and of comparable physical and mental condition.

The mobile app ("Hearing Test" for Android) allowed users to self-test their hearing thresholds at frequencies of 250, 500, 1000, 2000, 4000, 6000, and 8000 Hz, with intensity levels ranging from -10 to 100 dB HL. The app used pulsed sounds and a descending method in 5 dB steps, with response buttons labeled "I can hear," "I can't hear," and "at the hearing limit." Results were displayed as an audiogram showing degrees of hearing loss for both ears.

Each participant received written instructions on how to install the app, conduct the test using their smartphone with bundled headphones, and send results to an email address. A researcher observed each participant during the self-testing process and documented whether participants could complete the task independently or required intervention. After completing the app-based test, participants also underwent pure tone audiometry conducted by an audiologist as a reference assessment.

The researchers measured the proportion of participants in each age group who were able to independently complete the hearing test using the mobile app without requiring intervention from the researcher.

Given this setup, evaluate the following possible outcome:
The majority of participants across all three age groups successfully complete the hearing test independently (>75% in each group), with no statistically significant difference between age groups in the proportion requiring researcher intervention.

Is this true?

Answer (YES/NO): NO